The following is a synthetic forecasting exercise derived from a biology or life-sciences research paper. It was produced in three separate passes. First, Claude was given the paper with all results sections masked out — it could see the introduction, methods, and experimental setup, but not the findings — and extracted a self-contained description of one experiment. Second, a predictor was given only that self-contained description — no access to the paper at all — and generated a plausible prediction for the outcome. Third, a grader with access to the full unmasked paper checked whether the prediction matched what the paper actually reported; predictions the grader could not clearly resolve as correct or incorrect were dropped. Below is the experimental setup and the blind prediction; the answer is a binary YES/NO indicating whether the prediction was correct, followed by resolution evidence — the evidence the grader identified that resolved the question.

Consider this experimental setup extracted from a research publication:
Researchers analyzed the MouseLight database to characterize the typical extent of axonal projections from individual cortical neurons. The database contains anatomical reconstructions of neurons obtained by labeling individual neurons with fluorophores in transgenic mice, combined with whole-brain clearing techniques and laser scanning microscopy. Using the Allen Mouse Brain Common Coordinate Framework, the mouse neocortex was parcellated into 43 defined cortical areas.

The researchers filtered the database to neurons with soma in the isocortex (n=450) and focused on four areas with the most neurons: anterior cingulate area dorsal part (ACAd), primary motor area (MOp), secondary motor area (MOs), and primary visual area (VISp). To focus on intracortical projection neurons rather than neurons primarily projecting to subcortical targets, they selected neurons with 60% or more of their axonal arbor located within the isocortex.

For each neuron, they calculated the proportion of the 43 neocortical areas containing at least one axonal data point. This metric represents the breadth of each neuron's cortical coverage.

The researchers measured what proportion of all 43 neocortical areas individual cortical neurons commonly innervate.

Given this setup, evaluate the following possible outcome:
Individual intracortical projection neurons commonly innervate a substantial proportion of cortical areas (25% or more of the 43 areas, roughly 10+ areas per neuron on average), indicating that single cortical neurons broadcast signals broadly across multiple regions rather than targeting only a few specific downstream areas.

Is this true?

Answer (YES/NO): YES